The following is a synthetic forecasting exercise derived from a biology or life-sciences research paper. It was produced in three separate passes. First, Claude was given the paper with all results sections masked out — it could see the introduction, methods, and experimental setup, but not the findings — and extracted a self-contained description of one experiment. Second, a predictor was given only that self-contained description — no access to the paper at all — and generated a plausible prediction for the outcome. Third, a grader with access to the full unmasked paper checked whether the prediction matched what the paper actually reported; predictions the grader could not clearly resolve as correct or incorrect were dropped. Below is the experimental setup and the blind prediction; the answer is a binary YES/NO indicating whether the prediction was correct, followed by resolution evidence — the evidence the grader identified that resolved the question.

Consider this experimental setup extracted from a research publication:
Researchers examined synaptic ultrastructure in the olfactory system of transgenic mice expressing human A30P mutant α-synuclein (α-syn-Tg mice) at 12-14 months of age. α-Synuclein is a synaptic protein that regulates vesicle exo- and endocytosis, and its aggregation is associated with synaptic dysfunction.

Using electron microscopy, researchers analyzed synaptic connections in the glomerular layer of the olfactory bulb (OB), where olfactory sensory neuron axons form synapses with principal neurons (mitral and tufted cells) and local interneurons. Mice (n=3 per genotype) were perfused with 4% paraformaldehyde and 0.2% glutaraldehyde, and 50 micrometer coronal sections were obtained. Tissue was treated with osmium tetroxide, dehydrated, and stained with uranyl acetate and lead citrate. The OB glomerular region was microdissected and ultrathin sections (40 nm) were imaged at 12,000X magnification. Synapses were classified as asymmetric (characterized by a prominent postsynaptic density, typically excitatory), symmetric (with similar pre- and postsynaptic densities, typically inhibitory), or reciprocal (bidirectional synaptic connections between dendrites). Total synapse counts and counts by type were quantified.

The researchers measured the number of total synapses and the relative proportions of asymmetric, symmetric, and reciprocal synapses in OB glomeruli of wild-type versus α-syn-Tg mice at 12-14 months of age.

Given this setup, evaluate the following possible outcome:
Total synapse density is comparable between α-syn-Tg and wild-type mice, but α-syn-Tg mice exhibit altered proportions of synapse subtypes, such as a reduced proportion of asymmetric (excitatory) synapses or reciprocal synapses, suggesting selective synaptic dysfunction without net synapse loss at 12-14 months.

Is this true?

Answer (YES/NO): NO